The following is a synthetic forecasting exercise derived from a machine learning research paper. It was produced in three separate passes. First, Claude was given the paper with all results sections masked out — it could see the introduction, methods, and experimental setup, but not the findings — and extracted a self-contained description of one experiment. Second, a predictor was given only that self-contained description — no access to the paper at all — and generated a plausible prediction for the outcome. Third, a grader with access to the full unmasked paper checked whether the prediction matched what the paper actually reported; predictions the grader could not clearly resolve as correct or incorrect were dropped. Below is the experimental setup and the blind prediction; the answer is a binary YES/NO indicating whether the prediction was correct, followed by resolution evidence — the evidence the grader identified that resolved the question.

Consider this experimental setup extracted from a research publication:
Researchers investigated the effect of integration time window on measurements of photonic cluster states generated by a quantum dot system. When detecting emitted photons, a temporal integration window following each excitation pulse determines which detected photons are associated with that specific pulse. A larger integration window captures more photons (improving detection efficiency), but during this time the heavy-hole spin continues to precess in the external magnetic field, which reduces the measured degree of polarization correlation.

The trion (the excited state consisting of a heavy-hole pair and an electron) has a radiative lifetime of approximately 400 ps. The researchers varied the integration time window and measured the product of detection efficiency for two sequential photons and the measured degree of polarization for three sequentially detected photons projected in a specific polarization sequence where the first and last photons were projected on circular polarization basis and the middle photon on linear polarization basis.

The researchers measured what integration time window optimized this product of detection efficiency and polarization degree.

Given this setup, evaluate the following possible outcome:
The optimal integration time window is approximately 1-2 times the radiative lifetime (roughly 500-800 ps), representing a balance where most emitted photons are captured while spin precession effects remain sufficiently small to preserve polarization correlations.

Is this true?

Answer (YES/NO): NO